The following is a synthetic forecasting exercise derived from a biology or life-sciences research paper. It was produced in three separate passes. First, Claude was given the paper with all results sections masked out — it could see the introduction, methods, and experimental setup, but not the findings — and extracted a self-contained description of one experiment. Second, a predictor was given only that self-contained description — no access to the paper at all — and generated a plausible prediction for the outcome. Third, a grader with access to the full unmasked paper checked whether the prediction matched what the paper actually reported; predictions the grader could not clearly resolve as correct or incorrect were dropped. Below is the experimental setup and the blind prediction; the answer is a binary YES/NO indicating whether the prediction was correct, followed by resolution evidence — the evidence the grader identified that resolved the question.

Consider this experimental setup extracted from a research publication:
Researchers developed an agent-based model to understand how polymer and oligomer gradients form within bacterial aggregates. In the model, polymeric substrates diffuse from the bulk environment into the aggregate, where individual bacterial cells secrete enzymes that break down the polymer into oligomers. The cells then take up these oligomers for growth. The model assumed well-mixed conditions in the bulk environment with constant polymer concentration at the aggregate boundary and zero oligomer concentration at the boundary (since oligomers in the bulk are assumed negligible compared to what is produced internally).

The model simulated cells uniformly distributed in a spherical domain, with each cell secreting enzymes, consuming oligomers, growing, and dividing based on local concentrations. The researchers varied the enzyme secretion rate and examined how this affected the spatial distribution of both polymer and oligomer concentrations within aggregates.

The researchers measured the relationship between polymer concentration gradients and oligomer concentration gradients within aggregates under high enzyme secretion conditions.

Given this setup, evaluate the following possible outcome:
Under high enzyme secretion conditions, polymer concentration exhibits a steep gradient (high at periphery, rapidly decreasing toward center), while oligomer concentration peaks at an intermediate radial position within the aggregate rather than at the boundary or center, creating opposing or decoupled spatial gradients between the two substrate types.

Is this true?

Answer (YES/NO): NO